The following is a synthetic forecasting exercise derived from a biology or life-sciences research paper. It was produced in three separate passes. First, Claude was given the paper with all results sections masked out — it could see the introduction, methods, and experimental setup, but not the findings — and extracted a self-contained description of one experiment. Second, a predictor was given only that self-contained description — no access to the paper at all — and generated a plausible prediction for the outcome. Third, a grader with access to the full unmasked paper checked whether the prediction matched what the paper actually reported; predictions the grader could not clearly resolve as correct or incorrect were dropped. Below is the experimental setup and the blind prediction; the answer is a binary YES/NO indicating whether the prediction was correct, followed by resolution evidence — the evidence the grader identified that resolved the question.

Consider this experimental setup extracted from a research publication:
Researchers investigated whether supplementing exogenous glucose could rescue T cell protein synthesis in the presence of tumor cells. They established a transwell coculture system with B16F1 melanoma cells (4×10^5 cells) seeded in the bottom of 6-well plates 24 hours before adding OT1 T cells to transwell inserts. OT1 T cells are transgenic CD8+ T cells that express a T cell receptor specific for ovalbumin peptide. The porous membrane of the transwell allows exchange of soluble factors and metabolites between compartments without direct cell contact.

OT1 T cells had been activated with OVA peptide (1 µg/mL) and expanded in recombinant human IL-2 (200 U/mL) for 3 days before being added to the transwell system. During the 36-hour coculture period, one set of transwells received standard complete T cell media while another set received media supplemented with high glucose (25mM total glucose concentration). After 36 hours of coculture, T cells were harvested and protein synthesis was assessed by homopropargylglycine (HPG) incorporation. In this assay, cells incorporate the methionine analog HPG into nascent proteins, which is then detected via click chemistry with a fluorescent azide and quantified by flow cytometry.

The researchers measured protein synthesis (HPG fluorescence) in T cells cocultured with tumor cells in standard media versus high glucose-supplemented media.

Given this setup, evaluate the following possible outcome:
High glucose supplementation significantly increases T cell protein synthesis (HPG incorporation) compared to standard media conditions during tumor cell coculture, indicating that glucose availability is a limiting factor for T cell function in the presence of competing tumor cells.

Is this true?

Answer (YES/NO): YES